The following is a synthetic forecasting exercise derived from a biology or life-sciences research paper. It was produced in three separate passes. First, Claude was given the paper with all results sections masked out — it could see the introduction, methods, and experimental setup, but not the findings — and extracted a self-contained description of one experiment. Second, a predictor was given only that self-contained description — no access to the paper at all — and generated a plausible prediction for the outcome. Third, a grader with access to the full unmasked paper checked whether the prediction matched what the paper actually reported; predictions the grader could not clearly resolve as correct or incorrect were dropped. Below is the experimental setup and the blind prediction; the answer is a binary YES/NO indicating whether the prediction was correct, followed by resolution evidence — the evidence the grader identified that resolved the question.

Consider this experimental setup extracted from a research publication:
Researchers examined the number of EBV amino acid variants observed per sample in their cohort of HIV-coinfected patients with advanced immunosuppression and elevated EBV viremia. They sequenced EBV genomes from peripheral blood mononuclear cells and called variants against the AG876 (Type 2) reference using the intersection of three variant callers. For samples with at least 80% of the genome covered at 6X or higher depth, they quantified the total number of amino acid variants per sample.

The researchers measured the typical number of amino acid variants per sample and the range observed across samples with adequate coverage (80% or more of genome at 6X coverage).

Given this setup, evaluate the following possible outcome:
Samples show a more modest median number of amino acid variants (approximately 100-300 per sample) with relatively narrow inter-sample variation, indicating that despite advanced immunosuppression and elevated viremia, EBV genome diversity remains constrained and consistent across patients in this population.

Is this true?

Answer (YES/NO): NO